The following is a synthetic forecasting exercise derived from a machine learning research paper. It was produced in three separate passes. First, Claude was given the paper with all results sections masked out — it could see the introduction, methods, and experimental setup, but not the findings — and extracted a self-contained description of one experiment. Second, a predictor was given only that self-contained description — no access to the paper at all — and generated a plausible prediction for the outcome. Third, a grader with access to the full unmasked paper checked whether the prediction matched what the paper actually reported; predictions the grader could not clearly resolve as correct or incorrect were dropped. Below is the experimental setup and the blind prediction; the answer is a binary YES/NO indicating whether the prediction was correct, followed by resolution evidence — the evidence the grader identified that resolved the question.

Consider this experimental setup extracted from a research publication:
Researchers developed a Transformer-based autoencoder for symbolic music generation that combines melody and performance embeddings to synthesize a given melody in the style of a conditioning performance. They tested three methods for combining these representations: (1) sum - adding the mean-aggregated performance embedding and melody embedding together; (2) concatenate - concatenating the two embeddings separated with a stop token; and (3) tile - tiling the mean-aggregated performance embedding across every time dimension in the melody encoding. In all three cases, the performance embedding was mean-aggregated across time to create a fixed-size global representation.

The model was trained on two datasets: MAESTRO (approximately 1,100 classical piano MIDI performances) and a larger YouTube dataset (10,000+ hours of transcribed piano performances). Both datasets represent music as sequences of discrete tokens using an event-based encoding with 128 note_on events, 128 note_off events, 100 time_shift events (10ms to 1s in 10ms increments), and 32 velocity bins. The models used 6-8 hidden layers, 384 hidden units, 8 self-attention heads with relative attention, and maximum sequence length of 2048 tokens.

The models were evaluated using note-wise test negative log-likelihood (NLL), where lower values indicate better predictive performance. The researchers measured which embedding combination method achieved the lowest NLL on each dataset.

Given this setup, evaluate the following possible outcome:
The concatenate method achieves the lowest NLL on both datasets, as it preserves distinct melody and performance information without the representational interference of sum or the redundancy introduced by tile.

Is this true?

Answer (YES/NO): NO